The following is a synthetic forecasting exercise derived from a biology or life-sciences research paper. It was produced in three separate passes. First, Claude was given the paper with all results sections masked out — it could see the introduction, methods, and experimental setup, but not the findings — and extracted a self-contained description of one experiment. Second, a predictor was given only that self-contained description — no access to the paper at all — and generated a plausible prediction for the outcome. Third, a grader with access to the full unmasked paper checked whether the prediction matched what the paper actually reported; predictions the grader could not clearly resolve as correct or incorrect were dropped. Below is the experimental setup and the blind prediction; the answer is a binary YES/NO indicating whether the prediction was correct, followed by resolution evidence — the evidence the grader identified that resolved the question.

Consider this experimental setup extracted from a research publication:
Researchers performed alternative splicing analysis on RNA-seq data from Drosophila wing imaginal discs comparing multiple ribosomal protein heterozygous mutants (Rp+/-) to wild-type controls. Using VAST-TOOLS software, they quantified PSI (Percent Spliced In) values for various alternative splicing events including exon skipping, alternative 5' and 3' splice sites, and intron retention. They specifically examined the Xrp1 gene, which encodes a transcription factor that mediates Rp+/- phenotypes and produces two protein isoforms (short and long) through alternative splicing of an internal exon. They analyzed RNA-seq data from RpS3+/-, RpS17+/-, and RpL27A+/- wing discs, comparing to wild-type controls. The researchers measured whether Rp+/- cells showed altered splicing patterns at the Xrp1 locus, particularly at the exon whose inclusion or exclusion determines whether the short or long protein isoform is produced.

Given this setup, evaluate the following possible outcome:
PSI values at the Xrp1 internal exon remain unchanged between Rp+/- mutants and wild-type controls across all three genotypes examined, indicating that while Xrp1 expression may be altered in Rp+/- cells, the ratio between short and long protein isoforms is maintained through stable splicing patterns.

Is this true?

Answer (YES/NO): NO